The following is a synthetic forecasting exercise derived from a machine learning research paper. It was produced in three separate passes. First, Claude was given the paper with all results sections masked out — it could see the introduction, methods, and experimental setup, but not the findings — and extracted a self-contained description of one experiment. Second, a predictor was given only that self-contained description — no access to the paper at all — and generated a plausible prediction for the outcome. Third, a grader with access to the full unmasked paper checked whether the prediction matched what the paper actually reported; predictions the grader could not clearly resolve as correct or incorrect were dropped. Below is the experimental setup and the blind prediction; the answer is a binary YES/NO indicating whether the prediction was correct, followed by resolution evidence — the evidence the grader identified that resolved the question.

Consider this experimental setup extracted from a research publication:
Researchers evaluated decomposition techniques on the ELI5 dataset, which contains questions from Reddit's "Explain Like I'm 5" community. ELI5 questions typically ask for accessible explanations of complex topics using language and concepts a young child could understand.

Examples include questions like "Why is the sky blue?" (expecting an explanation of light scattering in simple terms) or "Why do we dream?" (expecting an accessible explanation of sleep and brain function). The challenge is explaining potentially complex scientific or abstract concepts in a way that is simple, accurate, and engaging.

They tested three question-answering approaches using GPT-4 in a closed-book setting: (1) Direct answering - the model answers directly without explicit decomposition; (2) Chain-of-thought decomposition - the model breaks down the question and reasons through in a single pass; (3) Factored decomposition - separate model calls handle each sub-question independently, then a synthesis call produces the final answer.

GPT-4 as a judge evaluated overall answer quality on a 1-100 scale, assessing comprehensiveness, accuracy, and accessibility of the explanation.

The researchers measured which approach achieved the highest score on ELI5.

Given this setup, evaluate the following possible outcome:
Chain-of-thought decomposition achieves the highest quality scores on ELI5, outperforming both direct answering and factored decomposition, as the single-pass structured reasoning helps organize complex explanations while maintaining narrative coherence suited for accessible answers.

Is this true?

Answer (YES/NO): NO